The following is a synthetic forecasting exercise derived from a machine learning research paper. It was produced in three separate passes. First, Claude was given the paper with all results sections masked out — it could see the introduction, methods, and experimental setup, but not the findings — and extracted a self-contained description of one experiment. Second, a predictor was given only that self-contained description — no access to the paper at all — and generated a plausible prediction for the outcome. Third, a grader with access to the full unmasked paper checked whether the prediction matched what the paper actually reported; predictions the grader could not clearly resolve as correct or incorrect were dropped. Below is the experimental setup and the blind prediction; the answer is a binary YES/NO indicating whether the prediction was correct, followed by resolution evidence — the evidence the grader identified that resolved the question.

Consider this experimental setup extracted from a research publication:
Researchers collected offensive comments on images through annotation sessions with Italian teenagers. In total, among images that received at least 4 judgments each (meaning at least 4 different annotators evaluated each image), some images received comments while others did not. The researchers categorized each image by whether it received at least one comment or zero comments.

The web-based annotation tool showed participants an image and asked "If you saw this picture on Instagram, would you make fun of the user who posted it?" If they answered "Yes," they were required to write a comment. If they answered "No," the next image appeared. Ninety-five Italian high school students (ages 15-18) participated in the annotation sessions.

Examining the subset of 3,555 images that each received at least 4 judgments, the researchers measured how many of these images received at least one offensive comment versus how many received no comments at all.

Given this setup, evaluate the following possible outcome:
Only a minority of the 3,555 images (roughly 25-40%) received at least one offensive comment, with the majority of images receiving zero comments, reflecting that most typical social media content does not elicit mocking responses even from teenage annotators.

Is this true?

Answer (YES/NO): NO